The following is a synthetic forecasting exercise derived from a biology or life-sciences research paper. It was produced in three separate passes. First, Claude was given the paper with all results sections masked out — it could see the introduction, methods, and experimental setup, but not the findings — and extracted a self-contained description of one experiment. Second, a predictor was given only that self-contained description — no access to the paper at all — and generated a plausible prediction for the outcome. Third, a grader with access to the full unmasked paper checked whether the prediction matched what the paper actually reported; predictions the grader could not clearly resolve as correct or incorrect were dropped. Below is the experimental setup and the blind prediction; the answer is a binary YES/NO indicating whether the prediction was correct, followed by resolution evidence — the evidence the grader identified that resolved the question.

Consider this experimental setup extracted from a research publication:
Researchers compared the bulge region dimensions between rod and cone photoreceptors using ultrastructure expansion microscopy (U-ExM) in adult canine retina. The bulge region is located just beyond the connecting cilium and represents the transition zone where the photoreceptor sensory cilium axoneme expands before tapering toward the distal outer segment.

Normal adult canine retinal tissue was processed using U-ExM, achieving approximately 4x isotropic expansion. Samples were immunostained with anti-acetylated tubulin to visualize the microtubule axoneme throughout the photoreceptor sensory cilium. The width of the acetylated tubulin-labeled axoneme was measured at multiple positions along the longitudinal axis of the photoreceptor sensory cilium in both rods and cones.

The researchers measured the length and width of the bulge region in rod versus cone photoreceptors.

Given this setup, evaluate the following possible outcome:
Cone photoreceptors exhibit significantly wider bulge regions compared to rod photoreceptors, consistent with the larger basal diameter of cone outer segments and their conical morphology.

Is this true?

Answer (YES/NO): YES